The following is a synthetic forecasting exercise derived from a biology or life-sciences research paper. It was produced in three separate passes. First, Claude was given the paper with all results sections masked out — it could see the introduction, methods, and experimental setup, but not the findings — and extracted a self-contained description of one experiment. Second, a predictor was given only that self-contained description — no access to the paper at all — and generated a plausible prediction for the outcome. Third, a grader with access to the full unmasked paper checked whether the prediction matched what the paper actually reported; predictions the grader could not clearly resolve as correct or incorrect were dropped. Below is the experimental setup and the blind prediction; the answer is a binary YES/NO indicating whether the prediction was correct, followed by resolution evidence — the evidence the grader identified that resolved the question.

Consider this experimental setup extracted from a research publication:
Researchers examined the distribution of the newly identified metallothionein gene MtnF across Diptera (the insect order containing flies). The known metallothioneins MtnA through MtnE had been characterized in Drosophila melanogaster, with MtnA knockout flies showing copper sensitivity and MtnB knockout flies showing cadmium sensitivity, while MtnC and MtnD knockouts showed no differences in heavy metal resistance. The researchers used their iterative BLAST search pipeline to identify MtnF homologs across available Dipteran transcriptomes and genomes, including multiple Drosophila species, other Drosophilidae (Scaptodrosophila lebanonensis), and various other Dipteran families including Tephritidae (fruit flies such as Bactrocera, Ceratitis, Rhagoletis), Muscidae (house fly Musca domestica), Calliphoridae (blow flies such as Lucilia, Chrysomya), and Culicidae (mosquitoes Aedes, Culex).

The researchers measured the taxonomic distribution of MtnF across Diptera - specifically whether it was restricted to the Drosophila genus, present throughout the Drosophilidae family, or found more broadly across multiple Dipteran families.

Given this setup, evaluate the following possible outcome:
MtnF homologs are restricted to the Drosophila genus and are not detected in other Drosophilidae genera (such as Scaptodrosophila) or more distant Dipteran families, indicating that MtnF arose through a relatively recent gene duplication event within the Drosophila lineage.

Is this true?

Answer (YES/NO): NO